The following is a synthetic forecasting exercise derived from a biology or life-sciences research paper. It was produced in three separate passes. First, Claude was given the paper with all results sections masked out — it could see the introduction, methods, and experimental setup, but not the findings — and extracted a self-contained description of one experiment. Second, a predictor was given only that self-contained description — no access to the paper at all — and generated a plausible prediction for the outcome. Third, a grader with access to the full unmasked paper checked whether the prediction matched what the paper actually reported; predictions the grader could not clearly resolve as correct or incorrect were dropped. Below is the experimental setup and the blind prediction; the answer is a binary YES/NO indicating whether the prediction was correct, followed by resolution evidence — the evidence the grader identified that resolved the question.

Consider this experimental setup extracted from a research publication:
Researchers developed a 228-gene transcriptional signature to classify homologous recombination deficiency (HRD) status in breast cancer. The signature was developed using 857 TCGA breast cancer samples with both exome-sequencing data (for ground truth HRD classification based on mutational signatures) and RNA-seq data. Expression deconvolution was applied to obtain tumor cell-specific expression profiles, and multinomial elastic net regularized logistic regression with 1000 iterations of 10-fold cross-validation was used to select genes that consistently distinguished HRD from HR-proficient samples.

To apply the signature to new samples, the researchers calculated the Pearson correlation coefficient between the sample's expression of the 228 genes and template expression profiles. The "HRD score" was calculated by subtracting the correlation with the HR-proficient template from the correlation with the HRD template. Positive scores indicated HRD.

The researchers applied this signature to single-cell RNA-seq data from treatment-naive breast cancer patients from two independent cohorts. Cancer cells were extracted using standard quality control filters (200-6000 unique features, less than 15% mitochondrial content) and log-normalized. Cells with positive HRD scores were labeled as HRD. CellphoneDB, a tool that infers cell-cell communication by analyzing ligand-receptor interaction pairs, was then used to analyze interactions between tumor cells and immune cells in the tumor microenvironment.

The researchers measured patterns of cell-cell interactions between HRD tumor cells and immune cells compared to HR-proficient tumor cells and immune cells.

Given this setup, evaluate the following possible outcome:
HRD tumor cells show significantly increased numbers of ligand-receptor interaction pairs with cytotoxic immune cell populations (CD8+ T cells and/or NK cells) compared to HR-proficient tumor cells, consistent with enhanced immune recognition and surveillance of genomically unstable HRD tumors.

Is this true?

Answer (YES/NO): NO